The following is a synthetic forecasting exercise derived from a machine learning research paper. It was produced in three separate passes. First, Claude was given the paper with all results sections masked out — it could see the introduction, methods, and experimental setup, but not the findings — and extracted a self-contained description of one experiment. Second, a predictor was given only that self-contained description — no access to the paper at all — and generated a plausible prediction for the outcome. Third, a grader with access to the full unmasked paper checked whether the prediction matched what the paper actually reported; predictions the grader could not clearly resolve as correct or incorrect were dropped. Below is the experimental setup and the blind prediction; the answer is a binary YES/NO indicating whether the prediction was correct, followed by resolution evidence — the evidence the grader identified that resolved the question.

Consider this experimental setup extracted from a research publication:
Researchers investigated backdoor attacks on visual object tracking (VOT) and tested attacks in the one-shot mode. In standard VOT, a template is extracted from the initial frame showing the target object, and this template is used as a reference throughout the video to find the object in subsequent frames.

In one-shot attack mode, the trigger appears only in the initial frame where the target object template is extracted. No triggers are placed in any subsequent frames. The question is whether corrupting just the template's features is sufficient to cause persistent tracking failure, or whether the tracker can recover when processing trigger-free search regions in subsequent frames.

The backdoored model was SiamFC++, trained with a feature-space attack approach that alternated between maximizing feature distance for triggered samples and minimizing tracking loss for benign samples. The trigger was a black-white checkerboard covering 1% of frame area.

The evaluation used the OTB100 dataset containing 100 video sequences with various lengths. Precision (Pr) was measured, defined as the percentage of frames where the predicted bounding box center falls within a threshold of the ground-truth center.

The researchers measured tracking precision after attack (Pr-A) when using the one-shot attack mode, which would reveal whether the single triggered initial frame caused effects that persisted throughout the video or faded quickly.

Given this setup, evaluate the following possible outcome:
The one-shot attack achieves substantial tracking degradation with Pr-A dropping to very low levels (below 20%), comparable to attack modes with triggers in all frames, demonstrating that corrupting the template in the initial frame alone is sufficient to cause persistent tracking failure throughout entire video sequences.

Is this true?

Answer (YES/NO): NO